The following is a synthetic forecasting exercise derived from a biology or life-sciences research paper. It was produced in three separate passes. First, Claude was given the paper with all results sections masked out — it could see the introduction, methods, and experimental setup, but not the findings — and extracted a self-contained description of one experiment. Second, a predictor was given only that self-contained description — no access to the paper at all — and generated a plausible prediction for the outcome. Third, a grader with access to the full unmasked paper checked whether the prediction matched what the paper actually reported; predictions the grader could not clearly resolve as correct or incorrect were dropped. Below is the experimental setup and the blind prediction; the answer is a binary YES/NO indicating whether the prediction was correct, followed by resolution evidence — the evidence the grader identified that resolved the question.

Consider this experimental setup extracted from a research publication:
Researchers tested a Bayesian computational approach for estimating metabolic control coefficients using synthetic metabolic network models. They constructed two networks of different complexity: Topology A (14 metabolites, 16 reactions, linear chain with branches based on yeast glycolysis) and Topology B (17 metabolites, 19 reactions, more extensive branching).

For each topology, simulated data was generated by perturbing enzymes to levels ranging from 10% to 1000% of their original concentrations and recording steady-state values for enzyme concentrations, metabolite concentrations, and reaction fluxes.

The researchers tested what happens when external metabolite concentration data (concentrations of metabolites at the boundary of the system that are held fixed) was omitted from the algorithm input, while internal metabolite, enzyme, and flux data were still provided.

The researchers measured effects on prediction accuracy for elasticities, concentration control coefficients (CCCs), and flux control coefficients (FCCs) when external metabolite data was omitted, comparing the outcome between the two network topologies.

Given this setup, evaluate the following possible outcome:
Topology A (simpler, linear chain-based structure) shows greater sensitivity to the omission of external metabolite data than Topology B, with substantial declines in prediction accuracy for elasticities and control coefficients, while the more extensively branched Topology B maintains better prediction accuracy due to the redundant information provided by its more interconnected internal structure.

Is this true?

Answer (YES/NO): NO